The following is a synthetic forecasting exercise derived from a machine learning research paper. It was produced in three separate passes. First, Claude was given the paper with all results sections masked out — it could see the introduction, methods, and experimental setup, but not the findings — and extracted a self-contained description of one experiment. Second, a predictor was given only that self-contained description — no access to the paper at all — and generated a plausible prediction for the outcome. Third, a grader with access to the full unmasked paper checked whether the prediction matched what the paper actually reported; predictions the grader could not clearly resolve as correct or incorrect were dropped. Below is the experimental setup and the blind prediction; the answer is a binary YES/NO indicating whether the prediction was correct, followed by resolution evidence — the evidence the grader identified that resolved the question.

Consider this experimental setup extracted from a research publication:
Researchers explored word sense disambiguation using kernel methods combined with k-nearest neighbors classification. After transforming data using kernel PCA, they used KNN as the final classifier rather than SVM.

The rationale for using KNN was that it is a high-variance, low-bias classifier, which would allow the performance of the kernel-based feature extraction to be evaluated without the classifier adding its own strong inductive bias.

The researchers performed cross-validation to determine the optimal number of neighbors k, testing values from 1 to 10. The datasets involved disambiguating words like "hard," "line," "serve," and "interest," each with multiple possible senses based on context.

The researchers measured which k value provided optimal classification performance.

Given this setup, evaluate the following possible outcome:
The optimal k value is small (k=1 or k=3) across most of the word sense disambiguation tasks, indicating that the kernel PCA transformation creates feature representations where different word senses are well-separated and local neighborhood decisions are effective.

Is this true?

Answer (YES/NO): NO